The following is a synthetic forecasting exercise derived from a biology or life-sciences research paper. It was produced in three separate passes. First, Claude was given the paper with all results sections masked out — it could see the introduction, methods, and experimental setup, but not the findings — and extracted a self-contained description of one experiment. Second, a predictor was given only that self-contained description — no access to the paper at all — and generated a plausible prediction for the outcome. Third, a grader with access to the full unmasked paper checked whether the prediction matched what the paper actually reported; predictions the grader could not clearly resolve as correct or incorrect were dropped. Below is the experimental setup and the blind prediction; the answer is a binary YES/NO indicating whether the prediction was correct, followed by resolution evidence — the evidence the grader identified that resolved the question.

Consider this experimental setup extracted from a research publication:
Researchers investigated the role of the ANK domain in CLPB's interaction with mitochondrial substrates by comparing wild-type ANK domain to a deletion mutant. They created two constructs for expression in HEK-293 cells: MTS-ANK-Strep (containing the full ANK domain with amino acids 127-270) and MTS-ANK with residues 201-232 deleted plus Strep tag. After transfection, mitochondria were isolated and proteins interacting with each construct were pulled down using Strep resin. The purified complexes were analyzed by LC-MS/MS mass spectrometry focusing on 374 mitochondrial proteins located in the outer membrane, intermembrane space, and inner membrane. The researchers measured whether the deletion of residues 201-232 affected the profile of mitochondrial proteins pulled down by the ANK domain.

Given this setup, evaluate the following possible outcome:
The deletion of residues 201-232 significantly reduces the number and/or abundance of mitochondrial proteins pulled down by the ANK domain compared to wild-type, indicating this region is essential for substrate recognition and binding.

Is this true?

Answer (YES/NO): YES